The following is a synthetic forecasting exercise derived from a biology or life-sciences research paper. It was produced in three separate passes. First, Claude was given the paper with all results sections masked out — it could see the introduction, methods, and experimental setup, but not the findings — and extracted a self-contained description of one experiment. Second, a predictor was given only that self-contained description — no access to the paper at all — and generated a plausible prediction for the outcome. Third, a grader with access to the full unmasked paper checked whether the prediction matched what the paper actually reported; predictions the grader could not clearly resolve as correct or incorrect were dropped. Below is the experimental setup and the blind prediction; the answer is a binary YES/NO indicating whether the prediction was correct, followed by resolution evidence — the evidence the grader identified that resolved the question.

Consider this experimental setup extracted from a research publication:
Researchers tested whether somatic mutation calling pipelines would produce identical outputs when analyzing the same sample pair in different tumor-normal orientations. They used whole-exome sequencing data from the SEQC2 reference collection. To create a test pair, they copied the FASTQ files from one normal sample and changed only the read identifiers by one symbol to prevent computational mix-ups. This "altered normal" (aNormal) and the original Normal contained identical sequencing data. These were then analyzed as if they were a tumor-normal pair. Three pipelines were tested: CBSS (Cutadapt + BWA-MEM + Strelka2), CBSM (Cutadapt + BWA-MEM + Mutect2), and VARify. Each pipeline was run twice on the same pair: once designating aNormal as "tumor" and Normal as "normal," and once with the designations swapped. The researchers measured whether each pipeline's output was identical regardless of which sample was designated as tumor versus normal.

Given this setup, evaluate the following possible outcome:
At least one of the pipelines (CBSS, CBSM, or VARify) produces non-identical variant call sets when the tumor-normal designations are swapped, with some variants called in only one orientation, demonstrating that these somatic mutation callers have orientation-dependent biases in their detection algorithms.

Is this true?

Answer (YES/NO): YES